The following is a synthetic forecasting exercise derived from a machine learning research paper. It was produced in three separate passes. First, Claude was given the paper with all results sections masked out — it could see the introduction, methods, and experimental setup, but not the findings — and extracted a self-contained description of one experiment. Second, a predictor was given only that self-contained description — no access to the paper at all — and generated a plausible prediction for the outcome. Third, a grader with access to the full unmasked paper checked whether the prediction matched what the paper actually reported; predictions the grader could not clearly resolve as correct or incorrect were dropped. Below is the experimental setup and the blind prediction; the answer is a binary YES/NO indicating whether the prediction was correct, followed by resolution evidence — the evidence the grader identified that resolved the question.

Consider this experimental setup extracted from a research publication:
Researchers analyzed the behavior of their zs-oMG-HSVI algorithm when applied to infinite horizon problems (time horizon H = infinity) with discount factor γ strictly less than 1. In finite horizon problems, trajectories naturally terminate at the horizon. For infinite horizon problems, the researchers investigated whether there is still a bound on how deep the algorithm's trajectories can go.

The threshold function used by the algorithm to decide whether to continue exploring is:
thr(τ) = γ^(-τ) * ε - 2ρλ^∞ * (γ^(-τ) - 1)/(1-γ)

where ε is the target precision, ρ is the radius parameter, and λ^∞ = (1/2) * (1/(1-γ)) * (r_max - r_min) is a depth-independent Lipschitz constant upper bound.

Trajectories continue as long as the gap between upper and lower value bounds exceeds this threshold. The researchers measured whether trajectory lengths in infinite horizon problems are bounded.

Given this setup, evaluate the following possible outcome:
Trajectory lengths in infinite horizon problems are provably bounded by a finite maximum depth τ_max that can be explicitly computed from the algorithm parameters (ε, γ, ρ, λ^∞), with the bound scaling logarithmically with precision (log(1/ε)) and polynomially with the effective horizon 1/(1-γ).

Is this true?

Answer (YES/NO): NO